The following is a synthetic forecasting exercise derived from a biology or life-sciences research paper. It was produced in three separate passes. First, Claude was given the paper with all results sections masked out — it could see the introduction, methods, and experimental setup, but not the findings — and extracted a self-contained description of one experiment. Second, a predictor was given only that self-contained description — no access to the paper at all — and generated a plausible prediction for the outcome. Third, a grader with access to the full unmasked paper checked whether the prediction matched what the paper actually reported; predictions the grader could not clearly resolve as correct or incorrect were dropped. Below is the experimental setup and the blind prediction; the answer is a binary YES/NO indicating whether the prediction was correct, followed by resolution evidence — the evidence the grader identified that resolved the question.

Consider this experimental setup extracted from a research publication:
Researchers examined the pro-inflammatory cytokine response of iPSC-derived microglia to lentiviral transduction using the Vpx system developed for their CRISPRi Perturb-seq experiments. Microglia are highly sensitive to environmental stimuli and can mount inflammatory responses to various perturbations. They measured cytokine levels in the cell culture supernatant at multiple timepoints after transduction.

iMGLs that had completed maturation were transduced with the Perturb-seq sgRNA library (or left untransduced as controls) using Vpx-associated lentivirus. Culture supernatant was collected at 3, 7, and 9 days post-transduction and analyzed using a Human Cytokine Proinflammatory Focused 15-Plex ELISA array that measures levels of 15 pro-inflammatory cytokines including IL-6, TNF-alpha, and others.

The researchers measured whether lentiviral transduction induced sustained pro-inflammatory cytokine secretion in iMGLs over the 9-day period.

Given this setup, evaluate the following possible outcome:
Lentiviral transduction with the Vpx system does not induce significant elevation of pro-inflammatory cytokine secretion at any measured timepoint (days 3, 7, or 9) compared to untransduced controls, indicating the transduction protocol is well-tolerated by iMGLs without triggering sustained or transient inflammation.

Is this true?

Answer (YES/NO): NO